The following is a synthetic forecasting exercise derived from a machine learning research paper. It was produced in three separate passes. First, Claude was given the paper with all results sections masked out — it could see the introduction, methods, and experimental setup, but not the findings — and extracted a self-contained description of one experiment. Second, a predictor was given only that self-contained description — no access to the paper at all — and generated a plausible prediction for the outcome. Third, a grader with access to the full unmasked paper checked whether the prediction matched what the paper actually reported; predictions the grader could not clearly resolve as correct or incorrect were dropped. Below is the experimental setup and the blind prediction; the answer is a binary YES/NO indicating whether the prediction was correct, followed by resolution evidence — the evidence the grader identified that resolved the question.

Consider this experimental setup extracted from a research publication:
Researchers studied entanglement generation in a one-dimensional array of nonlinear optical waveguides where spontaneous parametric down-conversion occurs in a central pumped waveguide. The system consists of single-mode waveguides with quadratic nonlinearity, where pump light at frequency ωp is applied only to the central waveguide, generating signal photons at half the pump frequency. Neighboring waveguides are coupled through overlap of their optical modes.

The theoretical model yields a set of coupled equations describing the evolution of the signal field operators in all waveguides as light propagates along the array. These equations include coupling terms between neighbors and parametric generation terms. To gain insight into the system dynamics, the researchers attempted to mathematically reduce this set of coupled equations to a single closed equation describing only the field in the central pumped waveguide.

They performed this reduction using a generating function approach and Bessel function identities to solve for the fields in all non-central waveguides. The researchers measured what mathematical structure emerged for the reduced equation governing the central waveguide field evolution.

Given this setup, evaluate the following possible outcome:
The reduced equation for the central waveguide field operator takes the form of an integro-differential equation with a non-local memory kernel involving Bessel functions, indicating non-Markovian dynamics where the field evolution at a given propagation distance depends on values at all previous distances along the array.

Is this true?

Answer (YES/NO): YES